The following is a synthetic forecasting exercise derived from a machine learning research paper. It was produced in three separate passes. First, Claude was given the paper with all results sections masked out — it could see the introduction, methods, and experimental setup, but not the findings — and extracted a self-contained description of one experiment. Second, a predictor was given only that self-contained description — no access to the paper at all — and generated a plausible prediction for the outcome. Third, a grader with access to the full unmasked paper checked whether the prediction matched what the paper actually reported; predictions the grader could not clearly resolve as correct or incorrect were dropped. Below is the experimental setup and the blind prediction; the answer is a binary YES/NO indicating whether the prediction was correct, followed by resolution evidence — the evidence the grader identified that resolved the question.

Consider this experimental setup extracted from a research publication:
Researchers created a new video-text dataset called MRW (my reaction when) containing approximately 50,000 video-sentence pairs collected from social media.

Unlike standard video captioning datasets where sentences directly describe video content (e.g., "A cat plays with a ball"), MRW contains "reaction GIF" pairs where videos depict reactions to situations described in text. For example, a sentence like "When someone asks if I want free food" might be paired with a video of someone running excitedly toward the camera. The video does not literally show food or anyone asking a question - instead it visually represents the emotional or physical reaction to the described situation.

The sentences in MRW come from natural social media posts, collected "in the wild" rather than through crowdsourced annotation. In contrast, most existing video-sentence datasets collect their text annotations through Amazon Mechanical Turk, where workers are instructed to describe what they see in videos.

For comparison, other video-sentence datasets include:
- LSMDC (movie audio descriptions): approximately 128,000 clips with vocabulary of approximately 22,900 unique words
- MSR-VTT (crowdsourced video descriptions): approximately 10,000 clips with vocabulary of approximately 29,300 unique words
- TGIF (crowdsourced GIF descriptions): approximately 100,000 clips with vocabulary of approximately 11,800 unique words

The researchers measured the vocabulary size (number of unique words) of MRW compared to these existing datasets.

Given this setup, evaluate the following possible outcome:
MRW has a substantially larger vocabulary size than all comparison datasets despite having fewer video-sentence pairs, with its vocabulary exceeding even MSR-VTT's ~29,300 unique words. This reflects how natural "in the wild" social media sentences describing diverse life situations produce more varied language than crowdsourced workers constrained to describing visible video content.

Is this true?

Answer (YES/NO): NO